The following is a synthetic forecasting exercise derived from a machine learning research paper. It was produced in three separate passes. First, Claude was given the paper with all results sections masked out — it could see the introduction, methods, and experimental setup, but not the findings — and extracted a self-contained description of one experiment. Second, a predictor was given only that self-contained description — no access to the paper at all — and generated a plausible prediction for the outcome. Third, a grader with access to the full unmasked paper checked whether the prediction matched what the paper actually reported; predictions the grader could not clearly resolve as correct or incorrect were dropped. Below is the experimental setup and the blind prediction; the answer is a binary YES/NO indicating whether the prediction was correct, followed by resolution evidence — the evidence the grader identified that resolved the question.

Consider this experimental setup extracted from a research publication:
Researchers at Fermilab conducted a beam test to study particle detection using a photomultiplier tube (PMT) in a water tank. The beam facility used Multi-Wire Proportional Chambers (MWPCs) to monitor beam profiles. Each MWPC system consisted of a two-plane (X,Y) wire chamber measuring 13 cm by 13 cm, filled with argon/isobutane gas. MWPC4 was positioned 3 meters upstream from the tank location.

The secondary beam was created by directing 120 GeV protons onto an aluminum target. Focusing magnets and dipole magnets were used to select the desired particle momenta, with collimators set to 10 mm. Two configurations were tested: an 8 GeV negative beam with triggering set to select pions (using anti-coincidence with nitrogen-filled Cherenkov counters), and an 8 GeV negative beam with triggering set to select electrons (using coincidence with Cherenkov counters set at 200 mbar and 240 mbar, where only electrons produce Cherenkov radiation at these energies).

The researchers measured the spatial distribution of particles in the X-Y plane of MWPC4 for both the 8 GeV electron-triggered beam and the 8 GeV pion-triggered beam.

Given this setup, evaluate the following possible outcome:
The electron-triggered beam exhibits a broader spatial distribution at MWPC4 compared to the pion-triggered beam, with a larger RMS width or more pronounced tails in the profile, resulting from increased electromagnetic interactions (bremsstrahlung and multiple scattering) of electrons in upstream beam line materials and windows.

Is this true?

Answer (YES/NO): YES